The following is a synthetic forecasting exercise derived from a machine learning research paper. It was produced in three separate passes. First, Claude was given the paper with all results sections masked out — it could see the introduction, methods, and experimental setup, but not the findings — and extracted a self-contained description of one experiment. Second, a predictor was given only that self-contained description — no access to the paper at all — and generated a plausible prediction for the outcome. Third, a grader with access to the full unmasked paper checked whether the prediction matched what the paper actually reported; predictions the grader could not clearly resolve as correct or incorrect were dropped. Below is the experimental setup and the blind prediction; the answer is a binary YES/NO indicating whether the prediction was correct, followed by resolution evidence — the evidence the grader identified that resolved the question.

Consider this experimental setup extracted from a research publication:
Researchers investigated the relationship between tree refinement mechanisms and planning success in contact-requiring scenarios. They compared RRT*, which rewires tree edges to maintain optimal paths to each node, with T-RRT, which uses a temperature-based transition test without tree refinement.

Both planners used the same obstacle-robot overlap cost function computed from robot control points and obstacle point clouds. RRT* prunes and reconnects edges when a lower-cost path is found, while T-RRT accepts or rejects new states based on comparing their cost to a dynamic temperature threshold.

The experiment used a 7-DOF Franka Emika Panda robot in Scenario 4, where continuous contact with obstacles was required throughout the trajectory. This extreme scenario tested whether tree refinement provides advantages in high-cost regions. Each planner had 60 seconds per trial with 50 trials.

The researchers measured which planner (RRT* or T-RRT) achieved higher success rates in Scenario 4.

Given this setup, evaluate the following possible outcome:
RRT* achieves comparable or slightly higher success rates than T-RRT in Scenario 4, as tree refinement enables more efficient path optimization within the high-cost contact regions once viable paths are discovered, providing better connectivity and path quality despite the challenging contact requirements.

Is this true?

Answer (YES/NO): NO